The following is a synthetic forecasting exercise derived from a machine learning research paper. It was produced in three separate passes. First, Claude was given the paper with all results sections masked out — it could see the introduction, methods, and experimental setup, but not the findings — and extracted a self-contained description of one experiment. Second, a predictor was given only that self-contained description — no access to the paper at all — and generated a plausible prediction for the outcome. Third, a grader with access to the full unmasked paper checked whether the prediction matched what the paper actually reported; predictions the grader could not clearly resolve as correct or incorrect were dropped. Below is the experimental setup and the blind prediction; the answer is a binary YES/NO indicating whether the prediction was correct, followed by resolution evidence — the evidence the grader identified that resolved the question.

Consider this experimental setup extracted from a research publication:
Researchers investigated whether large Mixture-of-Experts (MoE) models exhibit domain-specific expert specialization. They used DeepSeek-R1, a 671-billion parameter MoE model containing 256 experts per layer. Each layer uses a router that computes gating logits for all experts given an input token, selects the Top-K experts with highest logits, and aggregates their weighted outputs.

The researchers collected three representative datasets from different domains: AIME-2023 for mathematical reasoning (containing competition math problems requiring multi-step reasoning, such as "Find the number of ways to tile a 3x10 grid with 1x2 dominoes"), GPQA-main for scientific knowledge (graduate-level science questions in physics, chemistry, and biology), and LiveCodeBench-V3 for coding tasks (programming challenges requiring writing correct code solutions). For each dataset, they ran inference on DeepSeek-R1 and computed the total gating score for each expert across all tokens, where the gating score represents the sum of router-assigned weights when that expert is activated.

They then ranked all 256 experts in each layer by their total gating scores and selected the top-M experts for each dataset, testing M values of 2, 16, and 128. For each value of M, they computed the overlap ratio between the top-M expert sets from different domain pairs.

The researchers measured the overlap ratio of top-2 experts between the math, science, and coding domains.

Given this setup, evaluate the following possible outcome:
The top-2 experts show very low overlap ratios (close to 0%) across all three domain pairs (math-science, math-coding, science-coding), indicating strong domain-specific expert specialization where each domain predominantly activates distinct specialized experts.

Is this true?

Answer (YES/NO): YES